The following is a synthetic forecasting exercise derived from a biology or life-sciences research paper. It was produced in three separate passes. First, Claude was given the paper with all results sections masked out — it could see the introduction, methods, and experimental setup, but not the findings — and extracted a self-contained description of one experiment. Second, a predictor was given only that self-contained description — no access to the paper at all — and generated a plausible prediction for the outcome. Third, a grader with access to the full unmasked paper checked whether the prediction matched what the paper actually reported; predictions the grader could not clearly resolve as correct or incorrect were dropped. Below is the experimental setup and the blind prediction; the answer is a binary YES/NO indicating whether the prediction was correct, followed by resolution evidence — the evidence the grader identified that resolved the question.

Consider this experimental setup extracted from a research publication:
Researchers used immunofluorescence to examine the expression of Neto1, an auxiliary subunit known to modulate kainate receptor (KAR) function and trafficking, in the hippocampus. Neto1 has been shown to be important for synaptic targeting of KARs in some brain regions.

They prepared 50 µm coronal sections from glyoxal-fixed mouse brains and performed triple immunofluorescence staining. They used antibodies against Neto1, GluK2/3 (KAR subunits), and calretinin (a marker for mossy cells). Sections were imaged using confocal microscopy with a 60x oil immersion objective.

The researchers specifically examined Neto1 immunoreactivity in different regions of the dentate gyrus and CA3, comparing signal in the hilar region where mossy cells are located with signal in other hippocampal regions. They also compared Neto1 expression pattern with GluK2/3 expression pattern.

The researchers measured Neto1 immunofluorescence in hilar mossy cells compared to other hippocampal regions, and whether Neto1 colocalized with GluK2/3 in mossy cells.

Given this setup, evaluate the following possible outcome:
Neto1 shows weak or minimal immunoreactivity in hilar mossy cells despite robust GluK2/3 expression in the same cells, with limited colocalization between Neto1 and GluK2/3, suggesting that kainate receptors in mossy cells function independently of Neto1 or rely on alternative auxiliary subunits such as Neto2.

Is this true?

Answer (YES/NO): NO